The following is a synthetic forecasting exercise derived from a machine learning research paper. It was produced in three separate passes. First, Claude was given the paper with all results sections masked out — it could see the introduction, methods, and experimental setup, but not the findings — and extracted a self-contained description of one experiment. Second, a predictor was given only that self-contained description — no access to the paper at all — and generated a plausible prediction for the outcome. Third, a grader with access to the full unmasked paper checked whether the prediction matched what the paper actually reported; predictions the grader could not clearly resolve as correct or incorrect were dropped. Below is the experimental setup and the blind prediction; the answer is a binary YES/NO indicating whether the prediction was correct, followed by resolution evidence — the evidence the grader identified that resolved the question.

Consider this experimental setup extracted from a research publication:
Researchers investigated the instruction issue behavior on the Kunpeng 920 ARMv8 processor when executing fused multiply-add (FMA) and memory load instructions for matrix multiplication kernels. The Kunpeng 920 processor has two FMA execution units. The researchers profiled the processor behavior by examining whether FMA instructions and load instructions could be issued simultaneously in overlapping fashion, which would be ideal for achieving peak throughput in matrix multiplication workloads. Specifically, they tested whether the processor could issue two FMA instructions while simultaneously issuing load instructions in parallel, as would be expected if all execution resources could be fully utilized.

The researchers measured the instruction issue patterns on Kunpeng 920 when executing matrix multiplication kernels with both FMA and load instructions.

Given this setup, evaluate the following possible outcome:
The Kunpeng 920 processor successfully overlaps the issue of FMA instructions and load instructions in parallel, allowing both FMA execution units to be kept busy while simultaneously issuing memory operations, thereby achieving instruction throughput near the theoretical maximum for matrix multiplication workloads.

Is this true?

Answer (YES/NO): NO